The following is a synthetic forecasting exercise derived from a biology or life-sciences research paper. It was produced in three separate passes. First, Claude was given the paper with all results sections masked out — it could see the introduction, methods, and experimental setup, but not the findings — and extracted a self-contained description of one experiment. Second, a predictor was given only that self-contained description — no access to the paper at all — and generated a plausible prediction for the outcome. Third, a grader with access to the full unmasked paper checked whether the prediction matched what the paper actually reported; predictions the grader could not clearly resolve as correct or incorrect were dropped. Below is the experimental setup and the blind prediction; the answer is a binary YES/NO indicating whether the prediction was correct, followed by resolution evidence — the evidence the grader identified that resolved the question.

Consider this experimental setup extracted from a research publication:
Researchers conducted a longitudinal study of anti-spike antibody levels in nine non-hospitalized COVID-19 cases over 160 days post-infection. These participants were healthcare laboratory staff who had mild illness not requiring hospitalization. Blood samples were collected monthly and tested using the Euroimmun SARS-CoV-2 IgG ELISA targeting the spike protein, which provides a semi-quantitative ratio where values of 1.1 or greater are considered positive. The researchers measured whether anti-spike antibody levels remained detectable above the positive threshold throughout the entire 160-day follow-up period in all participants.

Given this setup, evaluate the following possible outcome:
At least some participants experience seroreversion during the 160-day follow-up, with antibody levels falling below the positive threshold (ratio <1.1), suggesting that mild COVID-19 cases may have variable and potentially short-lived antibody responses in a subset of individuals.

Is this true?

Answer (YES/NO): YES